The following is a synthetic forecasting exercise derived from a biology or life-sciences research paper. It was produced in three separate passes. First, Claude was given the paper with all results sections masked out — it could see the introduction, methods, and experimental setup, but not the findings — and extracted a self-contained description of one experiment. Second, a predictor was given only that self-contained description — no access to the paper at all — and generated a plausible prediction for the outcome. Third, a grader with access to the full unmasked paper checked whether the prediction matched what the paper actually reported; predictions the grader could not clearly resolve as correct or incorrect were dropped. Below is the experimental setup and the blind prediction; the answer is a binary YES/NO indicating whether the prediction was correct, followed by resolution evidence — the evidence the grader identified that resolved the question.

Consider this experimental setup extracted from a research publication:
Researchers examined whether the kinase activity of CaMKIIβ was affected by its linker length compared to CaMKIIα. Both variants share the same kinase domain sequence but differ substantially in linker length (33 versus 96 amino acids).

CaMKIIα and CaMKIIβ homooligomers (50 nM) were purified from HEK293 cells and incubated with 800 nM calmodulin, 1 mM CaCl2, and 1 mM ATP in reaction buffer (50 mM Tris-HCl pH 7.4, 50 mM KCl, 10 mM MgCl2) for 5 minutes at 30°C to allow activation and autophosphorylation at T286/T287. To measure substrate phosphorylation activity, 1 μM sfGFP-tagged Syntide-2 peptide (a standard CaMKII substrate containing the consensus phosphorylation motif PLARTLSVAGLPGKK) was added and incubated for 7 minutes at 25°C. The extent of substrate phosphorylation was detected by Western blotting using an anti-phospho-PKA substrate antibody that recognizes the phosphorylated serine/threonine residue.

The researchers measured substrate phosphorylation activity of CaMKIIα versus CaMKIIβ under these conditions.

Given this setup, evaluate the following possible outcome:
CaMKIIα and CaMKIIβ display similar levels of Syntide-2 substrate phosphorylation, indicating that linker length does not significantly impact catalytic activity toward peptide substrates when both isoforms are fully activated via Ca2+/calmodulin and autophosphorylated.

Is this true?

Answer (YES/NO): NO